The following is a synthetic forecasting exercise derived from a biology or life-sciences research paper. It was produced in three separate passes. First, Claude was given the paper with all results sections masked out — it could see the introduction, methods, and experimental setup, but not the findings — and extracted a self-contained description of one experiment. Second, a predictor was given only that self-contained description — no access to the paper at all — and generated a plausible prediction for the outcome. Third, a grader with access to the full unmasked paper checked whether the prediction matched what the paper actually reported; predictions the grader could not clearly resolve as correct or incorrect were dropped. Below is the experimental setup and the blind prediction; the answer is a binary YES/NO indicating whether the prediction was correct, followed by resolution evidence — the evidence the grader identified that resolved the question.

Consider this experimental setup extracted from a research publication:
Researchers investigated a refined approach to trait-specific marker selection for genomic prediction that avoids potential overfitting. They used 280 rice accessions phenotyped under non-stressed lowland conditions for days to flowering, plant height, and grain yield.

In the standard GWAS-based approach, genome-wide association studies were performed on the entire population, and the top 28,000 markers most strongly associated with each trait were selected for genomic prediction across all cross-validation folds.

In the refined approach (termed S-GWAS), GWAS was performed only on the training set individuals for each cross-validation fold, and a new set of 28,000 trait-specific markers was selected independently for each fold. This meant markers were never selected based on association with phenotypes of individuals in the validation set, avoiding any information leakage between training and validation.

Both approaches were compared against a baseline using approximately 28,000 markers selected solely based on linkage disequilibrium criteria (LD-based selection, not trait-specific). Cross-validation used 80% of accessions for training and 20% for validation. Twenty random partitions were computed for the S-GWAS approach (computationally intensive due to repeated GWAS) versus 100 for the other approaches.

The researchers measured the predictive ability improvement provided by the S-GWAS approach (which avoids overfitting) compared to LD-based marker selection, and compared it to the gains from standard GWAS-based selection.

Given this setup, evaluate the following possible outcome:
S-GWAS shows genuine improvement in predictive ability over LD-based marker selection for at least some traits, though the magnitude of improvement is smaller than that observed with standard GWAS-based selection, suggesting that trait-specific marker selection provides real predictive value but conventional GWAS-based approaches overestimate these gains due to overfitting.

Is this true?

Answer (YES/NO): YES